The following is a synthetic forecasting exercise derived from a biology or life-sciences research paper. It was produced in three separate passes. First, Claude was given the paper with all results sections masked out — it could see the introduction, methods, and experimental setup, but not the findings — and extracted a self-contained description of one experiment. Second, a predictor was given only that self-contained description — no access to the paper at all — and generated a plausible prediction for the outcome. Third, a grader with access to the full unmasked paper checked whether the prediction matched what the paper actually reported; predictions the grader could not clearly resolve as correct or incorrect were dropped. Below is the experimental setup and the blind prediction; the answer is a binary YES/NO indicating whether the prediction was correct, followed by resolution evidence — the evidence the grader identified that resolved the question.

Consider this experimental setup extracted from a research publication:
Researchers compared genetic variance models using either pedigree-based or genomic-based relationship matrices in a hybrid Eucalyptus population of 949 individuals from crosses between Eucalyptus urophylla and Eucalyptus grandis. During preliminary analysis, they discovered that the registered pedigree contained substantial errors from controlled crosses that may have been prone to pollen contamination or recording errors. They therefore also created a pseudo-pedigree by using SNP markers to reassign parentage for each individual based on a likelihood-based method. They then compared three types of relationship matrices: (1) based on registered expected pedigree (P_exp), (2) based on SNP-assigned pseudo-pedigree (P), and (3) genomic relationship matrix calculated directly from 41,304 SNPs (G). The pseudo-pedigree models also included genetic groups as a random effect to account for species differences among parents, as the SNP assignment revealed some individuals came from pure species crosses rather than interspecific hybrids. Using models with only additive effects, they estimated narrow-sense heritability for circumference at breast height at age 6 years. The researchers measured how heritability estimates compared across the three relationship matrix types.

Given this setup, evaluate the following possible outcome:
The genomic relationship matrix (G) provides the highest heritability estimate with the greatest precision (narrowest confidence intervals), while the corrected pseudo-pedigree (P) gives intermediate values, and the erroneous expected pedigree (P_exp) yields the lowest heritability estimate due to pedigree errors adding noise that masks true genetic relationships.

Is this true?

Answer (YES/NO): YES